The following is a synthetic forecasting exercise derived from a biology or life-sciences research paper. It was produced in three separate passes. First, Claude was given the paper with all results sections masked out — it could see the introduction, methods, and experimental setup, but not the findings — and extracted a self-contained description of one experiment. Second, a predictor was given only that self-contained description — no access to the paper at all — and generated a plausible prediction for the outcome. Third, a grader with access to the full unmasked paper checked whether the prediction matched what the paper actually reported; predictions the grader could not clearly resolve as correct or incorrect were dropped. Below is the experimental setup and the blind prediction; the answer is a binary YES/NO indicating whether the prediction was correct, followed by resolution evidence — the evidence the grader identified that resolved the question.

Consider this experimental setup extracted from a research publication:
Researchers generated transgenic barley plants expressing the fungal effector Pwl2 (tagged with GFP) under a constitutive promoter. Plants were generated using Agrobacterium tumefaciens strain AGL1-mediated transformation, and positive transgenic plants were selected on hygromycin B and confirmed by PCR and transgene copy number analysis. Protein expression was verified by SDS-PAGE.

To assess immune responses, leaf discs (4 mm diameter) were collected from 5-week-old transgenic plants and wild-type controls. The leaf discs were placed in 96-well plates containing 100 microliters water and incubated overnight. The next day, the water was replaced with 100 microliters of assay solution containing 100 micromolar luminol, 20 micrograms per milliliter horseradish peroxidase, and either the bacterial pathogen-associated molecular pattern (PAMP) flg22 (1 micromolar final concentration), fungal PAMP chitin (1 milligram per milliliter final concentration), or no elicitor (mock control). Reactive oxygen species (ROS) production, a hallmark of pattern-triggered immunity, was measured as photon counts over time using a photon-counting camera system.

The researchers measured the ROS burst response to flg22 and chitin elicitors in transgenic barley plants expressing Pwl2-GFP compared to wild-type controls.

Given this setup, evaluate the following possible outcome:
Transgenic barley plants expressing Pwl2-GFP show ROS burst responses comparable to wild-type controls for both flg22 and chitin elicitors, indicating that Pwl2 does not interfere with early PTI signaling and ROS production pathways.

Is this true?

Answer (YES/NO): NO